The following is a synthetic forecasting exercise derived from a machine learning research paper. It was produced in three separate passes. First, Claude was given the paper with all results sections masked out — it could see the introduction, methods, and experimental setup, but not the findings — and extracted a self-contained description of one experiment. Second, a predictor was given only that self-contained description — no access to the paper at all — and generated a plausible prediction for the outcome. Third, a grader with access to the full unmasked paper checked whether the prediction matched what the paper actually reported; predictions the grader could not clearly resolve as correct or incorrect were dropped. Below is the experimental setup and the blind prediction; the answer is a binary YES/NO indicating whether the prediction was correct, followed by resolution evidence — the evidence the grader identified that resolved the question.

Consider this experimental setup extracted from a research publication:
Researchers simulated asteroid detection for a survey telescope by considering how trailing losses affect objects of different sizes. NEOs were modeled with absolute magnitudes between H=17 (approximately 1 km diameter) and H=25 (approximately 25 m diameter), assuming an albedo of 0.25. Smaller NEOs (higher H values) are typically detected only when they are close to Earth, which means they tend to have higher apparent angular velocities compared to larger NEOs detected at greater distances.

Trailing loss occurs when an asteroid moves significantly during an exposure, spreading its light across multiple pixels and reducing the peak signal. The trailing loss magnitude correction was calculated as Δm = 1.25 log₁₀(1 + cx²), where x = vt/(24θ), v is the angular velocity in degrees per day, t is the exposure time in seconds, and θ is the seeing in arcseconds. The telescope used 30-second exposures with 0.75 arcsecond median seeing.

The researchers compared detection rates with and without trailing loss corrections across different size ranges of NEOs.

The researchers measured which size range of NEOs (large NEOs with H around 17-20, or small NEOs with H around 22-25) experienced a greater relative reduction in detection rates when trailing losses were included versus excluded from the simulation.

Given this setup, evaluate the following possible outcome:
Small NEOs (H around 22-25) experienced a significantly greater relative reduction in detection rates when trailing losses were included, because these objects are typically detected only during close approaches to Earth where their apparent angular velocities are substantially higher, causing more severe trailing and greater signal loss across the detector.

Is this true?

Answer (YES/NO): YES